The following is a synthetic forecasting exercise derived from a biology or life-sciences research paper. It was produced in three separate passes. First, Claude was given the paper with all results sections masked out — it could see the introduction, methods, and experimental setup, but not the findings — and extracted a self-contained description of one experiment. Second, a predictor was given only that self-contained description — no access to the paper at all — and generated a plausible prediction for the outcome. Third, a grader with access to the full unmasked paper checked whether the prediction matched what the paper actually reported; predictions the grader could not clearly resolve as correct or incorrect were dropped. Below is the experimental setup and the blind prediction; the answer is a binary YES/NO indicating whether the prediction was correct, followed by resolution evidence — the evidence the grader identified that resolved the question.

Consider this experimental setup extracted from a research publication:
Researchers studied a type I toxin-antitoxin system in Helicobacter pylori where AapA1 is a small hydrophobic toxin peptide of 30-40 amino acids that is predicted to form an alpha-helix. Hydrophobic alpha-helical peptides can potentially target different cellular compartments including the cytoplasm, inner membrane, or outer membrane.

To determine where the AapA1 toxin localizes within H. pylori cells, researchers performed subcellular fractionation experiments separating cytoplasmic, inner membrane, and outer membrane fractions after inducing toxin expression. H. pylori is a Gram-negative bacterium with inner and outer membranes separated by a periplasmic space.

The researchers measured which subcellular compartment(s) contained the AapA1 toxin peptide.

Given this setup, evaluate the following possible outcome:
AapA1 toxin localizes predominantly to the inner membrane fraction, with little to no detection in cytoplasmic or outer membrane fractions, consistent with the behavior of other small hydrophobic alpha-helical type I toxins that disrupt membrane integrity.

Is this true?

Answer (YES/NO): NO